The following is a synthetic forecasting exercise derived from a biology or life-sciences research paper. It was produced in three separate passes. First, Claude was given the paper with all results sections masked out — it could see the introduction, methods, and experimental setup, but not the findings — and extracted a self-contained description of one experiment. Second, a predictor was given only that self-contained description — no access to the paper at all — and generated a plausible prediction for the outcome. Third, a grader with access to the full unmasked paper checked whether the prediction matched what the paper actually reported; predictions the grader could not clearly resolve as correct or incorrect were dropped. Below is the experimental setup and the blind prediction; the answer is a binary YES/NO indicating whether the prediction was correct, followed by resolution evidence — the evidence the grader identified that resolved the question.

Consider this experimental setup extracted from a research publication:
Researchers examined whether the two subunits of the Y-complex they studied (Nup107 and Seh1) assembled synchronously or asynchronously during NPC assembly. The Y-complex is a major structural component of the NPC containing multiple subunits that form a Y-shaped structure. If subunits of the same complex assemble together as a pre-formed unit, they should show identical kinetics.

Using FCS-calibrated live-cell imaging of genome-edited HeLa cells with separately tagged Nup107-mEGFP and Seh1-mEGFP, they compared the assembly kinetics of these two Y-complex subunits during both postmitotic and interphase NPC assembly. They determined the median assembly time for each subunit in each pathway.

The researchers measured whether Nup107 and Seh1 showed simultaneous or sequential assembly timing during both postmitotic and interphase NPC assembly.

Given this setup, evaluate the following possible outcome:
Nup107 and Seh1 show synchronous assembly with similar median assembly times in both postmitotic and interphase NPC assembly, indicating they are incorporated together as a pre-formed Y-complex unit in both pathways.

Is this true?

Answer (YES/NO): YES